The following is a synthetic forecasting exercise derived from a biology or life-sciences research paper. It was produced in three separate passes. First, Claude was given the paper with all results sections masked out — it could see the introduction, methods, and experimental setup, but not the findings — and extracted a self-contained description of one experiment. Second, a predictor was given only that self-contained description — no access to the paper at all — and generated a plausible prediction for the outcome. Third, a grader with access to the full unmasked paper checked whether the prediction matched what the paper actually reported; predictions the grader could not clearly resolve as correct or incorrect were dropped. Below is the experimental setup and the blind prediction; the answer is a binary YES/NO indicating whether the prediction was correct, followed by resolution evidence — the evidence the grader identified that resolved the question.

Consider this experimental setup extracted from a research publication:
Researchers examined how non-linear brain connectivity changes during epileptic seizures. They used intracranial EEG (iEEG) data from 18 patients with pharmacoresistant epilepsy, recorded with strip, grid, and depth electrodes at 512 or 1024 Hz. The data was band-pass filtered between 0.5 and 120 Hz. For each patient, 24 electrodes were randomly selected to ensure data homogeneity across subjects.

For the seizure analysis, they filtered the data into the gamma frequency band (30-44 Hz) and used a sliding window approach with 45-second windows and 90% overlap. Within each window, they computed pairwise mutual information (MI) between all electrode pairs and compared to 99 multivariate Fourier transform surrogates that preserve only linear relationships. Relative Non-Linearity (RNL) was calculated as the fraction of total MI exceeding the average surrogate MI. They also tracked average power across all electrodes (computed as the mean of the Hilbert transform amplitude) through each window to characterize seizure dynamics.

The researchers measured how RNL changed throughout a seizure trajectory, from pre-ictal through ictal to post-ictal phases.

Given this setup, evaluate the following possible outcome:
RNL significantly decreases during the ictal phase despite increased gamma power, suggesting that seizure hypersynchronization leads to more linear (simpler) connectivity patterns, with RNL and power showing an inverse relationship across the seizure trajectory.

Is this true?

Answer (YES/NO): NO